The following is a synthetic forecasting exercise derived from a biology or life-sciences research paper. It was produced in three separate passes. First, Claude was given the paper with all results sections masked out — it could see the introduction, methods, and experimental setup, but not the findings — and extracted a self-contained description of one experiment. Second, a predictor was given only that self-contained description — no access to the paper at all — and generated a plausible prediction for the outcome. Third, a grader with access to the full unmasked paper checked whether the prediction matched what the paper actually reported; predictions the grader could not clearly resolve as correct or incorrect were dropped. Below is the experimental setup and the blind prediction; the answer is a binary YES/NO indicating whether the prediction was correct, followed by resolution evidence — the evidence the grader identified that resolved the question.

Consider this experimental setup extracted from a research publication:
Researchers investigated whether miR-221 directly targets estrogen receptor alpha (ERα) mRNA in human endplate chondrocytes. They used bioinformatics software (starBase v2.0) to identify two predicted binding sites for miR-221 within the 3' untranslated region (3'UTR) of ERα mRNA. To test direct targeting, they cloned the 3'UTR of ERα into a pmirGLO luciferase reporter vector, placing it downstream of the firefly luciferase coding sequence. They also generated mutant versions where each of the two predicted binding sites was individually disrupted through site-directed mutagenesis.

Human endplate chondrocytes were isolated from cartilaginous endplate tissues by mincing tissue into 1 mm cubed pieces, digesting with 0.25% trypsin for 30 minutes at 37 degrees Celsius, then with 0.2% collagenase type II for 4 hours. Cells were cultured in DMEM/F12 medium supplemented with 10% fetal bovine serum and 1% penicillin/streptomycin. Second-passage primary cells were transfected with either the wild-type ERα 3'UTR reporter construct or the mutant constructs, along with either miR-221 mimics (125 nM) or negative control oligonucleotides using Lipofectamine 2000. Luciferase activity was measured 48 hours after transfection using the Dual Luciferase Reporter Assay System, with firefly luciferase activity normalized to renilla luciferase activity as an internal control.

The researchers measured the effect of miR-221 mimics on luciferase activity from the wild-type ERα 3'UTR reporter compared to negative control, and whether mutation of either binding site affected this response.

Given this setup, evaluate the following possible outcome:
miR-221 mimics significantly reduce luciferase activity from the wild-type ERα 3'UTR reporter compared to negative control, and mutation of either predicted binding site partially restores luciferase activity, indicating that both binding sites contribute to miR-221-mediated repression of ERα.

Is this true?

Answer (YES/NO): YES